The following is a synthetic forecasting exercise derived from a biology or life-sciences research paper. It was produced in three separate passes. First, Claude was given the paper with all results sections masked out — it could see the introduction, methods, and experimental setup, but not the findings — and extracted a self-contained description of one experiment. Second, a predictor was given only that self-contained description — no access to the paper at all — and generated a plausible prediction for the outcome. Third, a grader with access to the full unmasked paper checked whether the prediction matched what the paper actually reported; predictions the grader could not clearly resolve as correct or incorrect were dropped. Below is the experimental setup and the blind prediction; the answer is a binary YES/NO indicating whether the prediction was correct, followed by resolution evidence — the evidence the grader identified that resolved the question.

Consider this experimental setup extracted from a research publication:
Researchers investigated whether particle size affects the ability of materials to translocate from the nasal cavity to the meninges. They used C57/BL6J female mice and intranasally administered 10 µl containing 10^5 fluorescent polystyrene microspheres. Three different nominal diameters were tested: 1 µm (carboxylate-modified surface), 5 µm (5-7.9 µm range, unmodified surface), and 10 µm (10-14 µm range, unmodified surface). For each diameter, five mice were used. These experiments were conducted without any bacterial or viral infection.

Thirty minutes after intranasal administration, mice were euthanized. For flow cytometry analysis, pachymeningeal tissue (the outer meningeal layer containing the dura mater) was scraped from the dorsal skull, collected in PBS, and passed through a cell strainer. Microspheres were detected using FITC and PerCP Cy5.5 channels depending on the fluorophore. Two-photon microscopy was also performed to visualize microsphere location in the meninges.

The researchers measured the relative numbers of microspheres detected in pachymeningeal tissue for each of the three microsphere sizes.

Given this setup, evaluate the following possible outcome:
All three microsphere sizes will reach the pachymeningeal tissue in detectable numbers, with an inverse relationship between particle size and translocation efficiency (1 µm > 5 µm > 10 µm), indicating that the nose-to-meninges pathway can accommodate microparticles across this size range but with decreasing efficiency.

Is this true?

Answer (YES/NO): YES